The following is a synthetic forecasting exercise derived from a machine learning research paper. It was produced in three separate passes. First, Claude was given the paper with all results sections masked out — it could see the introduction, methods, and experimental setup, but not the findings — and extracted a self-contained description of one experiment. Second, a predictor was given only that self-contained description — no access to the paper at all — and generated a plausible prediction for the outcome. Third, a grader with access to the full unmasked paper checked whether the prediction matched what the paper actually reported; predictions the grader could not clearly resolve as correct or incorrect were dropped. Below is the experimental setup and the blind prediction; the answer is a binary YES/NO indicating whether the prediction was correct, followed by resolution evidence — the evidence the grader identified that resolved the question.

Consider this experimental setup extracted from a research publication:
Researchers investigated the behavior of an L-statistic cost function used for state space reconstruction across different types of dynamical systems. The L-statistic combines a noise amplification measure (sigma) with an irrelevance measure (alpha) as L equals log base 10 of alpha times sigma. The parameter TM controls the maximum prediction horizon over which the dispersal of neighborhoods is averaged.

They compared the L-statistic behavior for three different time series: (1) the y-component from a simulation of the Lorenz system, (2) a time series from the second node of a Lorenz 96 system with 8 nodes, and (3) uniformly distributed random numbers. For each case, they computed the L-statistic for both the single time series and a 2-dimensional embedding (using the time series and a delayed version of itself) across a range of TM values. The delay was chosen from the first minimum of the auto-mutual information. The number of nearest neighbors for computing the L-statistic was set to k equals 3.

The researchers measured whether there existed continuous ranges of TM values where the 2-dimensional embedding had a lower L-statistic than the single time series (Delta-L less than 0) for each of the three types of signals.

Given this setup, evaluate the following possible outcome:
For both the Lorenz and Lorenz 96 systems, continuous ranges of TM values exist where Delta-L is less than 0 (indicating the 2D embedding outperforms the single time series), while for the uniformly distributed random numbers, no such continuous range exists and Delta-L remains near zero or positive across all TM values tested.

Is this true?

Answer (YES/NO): YES